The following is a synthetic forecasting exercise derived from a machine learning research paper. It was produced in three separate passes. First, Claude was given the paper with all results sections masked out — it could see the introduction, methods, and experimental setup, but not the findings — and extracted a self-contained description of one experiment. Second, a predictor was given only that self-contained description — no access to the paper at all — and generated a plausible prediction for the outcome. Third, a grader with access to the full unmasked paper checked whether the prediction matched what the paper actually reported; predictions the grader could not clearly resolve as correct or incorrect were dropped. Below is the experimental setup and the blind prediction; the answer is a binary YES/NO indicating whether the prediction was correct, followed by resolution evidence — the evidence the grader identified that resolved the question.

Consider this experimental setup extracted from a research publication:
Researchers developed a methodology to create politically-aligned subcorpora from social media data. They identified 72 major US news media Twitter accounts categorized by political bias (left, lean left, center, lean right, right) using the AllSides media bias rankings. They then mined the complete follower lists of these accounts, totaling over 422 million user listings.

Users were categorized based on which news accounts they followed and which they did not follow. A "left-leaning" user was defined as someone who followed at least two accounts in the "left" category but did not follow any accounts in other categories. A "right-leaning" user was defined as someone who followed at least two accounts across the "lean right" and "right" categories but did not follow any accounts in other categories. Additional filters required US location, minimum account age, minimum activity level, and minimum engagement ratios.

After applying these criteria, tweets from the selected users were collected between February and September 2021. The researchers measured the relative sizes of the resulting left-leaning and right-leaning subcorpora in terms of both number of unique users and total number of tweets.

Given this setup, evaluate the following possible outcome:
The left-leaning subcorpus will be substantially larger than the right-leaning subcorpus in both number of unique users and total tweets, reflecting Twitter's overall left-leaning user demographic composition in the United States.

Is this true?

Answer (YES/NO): NO